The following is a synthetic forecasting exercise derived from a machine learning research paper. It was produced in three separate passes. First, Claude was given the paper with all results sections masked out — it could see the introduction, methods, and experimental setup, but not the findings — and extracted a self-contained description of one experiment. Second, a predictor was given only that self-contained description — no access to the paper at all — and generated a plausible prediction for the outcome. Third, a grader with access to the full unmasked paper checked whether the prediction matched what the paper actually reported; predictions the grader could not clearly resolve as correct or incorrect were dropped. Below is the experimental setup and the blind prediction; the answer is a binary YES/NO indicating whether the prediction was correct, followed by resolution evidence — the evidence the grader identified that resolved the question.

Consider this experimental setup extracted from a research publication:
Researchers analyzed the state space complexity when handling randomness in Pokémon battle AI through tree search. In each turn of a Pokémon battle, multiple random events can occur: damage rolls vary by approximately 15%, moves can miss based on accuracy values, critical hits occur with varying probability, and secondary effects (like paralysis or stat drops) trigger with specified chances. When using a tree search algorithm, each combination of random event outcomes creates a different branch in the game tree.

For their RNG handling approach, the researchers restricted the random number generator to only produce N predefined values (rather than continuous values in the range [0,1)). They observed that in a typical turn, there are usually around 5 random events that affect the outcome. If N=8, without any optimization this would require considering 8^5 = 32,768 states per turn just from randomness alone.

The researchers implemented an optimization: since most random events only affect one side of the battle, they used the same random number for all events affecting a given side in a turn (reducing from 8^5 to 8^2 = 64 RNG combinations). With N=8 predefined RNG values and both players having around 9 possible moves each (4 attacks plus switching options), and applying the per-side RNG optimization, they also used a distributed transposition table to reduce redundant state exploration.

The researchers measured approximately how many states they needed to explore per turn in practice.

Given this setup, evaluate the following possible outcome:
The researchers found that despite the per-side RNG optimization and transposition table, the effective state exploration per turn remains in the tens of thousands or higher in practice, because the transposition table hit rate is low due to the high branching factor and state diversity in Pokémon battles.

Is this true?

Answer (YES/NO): NO